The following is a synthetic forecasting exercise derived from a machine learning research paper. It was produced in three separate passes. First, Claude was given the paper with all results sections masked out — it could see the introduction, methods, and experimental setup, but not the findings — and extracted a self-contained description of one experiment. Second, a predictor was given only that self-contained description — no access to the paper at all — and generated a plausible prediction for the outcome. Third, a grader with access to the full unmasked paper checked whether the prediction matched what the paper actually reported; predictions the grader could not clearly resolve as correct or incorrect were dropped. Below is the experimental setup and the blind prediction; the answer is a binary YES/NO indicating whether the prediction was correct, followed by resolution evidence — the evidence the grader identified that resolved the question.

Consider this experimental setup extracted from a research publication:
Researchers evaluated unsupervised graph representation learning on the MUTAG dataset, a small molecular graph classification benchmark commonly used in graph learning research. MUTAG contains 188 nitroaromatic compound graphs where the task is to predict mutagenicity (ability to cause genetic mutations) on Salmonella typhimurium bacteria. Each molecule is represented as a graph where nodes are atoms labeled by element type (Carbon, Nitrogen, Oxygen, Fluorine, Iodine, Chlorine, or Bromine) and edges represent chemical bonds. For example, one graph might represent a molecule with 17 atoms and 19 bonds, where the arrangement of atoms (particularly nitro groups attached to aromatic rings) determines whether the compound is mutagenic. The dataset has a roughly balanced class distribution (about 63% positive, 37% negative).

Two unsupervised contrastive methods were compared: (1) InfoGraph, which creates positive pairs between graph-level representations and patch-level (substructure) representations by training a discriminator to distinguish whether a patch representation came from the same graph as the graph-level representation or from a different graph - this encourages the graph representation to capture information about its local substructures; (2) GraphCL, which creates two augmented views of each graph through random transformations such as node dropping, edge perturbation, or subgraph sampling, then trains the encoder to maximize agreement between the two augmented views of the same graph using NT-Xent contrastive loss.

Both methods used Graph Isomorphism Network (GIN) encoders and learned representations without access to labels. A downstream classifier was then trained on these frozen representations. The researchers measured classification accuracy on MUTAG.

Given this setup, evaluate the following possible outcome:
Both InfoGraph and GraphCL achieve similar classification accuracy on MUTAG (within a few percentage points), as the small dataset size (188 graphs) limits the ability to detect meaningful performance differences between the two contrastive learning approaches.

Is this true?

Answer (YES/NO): NO